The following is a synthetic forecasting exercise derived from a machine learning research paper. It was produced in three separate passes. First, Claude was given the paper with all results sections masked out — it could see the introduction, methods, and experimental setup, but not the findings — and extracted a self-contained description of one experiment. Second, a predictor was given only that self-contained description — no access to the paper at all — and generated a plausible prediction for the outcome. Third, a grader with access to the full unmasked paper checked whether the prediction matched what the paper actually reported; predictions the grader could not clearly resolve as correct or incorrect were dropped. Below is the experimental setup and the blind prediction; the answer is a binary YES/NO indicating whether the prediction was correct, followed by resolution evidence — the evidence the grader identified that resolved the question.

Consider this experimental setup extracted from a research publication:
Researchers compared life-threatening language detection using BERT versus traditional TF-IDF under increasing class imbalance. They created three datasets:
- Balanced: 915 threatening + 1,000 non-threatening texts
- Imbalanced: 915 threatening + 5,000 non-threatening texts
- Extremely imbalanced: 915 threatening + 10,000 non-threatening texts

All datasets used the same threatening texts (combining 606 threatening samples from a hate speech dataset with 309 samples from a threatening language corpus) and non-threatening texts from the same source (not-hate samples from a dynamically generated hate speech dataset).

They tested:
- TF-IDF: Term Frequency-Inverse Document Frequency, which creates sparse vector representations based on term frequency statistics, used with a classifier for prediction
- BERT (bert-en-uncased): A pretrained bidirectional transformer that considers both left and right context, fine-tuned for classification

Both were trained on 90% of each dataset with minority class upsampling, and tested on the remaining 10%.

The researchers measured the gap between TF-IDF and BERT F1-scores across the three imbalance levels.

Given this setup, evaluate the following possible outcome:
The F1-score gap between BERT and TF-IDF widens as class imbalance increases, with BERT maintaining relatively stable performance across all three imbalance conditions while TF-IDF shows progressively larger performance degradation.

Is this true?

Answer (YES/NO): NO